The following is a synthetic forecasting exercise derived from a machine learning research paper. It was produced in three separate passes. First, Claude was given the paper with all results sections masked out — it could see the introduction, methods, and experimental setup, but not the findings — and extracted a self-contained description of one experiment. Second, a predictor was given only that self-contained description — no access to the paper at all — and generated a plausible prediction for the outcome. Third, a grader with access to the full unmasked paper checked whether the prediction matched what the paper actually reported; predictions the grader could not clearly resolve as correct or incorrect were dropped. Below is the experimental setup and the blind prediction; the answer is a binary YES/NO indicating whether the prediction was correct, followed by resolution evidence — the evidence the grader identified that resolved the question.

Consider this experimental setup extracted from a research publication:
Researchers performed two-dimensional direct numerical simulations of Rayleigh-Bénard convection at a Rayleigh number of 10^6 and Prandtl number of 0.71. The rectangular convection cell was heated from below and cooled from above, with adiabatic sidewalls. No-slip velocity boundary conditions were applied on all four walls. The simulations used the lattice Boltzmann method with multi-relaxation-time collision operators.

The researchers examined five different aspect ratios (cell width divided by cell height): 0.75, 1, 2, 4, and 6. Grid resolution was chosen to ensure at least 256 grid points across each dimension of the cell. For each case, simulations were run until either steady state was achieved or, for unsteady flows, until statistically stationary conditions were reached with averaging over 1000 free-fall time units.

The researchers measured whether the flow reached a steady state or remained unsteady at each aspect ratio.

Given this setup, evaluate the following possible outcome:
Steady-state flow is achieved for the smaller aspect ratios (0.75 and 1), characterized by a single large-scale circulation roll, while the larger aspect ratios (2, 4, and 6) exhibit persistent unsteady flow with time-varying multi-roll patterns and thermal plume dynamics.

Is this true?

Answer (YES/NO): NO